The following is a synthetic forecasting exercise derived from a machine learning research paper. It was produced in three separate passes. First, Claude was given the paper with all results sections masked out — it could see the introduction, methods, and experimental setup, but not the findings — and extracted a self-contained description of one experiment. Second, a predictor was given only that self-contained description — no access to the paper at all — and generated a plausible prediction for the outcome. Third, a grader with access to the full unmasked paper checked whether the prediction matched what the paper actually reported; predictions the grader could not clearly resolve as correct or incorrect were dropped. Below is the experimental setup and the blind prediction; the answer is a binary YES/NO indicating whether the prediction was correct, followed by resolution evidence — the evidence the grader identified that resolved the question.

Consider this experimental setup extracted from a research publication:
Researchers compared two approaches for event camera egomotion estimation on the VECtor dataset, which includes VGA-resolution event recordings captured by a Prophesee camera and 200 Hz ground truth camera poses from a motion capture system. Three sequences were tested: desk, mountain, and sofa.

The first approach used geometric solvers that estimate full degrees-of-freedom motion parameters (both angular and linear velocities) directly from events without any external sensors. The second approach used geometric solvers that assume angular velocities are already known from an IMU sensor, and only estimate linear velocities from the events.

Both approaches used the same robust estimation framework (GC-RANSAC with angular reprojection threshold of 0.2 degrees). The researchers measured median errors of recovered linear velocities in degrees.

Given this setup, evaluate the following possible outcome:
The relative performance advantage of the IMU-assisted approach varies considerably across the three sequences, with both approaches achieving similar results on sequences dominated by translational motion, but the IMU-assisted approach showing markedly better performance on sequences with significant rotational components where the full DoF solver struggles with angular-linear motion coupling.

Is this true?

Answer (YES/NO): NO